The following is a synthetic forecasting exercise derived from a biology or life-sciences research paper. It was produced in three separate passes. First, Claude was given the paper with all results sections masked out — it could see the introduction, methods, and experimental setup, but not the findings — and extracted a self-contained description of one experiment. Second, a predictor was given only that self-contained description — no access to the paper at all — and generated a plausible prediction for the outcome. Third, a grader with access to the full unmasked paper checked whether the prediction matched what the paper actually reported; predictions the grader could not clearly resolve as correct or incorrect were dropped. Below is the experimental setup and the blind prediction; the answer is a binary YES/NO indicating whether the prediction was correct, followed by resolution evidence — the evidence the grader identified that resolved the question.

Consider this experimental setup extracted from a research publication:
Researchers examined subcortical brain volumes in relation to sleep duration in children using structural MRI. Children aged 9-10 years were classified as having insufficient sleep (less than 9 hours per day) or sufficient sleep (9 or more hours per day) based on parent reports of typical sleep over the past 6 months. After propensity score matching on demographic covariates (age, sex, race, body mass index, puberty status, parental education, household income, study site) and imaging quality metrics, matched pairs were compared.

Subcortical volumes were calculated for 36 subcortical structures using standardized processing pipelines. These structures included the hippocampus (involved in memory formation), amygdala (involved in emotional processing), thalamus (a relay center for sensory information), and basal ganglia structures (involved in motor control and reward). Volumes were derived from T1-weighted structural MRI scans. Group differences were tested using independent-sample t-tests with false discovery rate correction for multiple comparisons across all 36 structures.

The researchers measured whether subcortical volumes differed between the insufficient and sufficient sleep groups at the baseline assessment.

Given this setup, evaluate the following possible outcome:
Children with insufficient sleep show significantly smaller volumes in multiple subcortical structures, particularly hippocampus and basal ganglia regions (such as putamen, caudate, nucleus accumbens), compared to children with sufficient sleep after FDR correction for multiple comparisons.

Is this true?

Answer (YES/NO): NO